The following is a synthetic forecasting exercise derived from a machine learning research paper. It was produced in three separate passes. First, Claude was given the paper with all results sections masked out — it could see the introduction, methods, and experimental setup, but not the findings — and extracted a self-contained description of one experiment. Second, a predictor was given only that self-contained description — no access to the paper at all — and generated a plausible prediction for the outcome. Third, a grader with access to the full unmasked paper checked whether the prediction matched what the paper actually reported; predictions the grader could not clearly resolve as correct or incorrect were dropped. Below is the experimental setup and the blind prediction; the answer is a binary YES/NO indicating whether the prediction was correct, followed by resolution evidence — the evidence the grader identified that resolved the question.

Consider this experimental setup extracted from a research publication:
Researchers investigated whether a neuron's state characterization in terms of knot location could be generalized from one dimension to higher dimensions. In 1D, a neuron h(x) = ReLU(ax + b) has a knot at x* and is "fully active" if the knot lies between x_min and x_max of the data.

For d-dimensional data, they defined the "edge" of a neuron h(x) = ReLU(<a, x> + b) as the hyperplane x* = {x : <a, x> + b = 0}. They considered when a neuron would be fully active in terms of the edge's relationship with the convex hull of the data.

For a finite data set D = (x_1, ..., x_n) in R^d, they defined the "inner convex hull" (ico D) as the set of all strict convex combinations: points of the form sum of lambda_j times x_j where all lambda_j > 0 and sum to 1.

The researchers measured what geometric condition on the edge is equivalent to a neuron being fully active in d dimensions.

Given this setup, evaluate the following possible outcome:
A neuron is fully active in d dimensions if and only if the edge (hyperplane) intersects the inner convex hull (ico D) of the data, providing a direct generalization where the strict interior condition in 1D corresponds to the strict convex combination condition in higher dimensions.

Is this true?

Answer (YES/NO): NO